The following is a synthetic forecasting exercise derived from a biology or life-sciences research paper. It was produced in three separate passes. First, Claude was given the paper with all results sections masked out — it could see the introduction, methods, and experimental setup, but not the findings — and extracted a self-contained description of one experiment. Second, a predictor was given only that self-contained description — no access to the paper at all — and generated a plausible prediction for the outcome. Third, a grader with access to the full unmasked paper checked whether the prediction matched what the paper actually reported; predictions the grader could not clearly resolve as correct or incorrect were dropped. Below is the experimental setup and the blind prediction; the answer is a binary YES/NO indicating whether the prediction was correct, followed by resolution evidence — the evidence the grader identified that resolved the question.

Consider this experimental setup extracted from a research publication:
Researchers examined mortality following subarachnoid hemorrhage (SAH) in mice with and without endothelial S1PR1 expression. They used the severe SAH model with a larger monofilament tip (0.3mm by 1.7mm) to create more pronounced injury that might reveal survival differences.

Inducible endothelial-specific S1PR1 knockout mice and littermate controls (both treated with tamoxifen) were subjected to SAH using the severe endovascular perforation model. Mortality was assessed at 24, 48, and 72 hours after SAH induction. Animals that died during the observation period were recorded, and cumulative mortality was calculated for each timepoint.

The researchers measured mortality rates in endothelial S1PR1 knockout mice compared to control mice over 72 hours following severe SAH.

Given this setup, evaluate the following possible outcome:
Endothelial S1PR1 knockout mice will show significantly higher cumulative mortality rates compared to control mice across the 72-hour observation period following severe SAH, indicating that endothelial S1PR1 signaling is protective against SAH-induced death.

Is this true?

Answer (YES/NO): YES